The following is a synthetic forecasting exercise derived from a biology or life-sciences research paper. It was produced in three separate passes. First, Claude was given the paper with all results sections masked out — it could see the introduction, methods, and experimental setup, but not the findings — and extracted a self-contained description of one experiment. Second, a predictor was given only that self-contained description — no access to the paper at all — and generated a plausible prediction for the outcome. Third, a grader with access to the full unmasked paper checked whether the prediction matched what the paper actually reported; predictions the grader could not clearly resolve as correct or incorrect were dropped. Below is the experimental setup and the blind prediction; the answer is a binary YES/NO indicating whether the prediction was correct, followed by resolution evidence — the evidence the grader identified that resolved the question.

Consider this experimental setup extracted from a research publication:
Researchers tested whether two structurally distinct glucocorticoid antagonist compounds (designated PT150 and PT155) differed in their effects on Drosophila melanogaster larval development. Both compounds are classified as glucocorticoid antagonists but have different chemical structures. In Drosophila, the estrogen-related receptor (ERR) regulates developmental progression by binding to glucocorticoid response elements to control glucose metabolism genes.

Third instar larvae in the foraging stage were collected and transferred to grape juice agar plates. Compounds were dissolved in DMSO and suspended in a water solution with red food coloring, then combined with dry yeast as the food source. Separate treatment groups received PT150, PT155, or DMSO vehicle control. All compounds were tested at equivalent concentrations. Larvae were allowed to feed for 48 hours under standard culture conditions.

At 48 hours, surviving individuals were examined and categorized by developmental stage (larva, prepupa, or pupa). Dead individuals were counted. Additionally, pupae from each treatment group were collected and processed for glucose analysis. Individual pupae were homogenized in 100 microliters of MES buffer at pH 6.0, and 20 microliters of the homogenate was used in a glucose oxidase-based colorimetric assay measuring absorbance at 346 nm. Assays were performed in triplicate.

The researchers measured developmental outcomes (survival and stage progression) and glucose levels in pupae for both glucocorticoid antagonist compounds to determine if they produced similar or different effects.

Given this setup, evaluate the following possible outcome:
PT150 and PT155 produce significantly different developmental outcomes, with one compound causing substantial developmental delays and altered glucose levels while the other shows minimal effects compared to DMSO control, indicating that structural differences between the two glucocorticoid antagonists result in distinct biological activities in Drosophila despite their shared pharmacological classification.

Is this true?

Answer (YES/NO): NO